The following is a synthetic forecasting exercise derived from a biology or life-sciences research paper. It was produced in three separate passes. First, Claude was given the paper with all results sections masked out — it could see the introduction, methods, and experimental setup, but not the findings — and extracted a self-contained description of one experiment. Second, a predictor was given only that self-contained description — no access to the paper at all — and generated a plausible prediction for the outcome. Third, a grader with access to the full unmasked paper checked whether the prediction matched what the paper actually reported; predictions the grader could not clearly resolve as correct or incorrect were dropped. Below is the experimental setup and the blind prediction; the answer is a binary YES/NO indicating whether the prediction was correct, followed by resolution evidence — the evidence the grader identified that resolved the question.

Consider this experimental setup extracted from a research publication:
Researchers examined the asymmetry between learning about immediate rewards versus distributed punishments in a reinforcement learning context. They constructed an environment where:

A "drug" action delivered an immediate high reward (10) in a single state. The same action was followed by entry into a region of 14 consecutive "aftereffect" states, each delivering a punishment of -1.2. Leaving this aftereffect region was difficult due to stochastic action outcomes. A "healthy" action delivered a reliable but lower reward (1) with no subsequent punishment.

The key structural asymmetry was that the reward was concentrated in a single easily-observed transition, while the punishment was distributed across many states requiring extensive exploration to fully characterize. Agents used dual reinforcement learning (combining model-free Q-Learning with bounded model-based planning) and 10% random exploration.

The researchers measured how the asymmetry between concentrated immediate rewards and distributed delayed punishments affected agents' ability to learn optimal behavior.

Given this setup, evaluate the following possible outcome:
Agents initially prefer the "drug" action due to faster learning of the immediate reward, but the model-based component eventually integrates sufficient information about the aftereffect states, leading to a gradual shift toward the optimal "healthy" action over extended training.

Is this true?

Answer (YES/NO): NO